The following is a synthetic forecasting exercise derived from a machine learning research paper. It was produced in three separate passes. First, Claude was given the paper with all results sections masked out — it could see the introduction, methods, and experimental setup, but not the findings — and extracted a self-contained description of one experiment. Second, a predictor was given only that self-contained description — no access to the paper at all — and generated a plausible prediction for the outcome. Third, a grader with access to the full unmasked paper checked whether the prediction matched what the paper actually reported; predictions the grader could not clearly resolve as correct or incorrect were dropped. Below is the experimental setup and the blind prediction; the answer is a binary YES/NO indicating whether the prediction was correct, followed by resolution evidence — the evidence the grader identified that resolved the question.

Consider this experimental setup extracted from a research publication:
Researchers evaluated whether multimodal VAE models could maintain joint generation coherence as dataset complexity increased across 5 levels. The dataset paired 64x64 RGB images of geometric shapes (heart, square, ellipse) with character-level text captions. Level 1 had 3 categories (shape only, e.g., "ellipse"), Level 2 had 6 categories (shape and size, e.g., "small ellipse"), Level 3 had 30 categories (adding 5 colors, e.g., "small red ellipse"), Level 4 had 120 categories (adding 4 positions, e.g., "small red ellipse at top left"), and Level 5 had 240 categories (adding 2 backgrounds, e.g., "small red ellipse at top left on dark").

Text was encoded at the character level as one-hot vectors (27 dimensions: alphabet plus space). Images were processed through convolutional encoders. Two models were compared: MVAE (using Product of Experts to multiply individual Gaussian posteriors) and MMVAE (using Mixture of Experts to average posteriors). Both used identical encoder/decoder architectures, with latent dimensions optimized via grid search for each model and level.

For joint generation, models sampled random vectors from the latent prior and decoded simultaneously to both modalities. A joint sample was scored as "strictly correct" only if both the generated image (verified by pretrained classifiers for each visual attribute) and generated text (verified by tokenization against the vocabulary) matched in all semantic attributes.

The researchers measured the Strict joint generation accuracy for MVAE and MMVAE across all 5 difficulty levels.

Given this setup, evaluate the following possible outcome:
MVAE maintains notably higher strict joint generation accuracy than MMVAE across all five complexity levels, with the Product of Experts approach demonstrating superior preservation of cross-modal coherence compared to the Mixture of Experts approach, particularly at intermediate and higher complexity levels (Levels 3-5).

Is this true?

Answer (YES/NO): NO